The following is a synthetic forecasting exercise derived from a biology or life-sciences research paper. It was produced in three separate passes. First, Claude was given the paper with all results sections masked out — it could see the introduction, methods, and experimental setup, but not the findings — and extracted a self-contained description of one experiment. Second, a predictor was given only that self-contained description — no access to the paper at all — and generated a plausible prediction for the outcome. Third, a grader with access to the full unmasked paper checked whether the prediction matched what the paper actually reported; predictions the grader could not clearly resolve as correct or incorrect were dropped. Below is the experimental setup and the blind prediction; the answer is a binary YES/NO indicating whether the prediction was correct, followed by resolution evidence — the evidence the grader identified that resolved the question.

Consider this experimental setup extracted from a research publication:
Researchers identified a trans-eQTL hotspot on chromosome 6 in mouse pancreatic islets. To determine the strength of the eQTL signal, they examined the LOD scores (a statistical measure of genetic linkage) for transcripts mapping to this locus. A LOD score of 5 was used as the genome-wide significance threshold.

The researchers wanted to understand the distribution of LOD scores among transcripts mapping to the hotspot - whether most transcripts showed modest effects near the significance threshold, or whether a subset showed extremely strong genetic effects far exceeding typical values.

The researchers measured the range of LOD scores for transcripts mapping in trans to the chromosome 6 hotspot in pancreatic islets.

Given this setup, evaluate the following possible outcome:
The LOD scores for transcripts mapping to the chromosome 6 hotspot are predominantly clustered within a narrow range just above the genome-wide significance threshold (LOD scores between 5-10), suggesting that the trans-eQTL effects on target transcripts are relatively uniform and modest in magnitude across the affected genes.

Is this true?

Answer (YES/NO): NO